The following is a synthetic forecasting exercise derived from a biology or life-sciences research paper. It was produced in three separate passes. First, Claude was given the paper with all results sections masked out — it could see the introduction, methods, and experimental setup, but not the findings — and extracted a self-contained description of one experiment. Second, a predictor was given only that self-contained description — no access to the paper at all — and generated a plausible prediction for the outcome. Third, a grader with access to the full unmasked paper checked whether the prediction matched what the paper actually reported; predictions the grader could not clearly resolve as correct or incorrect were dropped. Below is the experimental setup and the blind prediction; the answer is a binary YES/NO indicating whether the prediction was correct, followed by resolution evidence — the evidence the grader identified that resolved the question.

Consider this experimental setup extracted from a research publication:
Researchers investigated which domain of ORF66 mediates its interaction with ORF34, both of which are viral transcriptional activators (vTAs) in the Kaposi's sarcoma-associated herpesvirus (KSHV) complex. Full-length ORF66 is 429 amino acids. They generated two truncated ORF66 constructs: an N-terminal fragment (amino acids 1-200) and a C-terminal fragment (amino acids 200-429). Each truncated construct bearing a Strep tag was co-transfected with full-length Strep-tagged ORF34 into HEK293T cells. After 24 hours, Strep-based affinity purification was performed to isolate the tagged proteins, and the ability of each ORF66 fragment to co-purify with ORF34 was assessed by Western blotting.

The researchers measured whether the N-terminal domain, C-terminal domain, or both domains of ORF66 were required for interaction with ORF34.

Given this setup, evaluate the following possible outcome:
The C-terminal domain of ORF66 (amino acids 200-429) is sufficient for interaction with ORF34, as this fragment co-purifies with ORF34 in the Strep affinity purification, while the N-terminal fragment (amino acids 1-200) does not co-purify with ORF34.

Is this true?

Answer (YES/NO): YES